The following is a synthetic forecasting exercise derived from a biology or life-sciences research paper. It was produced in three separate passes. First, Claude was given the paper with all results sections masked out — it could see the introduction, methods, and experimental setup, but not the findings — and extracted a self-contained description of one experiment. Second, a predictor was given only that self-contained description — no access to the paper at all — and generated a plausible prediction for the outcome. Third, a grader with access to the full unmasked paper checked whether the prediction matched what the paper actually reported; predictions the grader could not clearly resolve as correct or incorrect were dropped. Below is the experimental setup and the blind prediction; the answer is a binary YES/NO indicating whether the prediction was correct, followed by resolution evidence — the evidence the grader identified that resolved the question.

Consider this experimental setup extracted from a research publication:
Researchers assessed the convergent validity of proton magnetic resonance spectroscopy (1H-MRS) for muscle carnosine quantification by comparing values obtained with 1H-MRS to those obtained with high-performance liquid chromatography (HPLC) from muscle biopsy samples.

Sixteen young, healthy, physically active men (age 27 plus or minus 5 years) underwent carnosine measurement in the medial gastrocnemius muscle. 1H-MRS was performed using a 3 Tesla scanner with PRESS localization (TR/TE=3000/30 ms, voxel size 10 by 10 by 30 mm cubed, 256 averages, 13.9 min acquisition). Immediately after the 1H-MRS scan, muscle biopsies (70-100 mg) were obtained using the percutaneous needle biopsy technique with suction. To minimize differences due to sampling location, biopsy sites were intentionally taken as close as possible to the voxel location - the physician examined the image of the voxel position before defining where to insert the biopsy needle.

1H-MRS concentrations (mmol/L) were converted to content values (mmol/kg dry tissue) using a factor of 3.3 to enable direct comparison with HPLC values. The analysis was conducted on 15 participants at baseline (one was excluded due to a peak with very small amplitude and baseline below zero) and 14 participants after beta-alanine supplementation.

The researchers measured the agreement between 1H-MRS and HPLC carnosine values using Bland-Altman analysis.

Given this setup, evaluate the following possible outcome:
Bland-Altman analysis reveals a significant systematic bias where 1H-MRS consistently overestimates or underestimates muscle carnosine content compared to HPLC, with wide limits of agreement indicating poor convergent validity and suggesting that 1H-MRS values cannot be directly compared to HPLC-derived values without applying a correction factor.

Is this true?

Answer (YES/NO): NO